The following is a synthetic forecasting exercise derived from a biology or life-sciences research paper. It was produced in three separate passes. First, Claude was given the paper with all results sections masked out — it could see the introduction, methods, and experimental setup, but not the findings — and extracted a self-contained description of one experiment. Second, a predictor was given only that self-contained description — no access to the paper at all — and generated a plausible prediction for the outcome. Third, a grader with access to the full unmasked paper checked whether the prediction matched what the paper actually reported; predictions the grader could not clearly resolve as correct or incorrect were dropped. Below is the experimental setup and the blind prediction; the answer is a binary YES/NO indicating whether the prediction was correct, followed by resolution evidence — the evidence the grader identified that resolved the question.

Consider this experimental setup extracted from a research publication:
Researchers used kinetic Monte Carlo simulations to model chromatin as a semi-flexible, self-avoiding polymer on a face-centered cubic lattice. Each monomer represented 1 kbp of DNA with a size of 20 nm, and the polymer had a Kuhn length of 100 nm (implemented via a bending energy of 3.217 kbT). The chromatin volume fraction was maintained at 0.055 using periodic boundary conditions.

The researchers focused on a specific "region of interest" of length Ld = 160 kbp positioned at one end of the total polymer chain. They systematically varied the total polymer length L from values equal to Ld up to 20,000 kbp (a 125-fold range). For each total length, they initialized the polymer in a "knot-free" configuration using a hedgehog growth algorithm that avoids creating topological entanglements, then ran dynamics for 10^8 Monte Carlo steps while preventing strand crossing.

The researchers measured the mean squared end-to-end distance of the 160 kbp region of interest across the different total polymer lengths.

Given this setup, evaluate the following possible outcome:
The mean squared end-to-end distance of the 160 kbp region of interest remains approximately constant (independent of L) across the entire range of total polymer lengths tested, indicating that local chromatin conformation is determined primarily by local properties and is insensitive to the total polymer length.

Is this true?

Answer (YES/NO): NO